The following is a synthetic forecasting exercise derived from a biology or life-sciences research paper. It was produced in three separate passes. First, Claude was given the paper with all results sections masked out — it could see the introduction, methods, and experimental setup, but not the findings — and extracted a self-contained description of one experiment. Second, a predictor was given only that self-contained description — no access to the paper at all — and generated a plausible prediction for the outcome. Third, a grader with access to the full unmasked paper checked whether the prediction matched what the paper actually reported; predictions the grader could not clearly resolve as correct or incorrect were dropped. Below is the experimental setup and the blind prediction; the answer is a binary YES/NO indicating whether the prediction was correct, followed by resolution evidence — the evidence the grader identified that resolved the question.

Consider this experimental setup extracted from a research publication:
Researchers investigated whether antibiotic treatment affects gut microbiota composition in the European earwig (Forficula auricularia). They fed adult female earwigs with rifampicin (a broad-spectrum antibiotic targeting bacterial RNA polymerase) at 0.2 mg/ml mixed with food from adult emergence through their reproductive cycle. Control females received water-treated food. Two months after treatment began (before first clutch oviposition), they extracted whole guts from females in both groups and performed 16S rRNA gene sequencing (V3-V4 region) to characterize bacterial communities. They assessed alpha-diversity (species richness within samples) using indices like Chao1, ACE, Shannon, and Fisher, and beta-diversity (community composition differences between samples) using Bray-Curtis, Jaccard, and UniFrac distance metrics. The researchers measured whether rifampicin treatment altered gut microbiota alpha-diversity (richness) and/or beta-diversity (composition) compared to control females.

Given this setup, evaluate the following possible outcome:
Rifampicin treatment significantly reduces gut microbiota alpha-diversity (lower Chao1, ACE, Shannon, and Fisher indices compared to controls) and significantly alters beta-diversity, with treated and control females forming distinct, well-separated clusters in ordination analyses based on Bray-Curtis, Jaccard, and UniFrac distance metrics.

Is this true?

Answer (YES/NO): NO